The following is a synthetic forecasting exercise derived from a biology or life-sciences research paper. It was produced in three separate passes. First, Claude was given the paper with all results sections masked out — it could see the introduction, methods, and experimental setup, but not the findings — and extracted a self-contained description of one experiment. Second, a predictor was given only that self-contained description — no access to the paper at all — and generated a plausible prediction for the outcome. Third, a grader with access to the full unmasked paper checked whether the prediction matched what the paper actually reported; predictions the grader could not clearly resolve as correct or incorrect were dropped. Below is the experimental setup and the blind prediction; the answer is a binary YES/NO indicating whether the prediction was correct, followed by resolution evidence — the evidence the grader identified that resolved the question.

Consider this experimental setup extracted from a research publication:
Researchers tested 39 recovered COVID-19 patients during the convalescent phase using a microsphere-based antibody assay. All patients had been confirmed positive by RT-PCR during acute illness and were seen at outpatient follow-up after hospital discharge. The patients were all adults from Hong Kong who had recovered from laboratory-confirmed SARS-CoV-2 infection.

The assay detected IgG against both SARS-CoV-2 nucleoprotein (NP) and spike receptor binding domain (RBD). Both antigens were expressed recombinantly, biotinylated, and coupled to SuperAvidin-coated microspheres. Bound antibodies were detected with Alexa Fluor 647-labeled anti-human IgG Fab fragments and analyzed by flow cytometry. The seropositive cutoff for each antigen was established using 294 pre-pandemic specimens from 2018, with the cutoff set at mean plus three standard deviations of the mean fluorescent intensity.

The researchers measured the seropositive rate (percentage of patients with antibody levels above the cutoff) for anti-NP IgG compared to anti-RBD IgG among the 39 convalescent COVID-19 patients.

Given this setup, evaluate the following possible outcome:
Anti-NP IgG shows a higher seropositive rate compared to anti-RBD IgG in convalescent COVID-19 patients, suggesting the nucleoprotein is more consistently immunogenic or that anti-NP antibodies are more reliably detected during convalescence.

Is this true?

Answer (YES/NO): YES